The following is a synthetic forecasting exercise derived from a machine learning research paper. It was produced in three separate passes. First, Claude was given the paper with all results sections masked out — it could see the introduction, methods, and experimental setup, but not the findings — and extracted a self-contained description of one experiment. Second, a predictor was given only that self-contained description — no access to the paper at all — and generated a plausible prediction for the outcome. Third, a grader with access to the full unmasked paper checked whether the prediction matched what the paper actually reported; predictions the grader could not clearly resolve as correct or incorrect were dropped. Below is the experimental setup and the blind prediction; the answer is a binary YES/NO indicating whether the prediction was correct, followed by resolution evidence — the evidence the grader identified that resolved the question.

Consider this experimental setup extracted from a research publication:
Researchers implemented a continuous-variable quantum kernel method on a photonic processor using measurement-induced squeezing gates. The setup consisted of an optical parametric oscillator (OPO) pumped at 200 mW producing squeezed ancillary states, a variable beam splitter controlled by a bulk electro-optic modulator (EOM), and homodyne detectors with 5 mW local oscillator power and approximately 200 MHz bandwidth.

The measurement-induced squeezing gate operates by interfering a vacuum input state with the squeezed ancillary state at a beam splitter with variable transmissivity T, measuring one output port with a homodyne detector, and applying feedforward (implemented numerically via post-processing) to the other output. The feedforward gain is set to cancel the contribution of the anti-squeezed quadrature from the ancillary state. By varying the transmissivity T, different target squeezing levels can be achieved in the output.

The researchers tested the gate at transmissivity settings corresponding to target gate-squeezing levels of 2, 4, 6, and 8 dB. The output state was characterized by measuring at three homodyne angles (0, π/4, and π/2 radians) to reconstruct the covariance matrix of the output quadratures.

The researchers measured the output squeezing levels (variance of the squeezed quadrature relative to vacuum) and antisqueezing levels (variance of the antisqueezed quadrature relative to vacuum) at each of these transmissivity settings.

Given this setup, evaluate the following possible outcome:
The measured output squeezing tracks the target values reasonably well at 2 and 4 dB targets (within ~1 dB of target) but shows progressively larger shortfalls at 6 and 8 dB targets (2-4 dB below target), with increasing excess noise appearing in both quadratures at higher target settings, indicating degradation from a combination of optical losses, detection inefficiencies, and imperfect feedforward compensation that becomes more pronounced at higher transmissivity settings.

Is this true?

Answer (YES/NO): NO